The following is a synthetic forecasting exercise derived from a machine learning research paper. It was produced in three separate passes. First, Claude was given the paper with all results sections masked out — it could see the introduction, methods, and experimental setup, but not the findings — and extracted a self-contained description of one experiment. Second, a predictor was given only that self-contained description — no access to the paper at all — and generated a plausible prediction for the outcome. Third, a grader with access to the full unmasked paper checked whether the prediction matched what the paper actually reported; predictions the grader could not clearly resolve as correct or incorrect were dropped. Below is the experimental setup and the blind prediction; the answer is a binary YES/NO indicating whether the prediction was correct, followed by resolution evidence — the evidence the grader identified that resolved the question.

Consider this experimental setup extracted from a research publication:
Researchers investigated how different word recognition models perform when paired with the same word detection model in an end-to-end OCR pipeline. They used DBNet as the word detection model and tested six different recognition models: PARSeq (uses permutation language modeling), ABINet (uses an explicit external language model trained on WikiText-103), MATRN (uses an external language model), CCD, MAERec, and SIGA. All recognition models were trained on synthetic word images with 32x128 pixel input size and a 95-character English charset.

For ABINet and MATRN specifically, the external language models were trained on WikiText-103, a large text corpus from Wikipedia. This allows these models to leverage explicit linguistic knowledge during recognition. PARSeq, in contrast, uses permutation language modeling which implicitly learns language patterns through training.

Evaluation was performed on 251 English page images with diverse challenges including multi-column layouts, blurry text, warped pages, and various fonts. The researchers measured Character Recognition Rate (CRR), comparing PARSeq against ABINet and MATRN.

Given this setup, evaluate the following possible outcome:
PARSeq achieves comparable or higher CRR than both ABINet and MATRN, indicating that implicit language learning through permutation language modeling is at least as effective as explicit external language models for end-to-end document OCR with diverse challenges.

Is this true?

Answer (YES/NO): YES